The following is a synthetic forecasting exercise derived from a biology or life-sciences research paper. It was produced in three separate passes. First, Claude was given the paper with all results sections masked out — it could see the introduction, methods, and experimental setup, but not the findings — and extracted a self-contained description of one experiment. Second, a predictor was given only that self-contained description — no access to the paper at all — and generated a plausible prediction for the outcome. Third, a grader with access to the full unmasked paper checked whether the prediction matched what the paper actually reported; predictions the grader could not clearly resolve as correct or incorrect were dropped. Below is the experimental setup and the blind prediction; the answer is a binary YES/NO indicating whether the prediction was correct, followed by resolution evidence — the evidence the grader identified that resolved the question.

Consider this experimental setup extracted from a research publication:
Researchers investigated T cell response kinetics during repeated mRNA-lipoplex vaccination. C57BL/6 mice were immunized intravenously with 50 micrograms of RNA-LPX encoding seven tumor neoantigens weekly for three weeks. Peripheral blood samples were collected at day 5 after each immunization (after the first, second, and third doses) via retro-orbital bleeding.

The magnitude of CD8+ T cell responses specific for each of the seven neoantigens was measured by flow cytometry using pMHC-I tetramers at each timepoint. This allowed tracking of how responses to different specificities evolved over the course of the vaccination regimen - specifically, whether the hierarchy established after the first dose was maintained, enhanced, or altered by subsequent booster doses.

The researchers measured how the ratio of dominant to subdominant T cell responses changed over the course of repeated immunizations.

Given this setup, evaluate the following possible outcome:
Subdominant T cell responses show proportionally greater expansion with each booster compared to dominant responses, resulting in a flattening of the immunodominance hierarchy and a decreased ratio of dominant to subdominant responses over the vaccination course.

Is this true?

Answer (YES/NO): NO